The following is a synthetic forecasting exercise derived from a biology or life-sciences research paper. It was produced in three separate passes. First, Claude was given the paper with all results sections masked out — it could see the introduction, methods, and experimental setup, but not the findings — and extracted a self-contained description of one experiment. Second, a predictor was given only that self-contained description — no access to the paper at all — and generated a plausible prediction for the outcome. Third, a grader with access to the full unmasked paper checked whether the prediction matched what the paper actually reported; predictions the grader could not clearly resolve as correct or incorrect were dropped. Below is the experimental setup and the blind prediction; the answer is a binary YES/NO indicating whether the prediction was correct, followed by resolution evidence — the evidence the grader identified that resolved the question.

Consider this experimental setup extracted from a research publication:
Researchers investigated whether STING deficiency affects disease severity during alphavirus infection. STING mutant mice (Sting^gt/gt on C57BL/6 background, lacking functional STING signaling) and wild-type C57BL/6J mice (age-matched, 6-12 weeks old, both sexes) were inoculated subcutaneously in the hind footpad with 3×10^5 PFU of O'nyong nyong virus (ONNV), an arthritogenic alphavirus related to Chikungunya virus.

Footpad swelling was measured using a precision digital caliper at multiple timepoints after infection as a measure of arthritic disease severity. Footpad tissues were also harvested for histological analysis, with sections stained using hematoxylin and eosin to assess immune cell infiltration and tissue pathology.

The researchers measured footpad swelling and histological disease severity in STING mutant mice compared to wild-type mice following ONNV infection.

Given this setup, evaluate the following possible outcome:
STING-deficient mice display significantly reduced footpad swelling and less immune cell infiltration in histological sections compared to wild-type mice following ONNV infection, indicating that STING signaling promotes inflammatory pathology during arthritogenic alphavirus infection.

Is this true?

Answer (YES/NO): NO